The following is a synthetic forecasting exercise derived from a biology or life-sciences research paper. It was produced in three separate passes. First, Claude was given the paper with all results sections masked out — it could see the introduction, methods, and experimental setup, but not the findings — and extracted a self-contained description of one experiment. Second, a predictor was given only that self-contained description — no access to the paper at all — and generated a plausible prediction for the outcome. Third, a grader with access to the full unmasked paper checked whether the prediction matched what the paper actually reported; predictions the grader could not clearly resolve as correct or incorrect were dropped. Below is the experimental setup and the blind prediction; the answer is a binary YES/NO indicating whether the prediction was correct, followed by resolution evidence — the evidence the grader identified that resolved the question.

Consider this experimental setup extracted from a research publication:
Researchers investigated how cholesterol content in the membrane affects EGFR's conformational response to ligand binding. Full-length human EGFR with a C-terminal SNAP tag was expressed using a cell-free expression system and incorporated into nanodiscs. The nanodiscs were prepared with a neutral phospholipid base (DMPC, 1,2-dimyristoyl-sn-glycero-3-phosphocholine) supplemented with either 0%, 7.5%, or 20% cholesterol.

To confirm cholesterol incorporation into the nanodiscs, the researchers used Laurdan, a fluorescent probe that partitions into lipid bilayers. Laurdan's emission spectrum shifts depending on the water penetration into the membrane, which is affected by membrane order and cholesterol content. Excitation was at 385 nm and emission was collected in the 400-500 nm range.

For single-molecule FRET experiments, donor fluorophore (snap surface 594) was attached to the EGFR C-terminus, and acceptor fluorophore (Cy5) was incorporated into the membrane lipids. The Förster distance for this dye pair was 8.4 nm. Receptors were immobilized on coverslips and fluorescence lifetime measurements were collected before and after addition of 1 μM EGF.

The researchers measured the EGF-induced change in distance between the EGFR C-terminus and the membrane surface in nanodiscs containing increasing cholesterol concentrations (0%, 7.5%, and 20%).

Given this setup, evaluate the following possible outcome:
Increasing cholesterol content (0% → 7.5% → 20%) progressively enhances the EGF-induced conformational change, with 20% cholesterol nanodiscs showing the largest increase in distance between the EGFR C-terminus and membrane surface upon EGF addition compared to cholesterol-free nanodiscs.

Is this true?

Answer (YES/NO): NO